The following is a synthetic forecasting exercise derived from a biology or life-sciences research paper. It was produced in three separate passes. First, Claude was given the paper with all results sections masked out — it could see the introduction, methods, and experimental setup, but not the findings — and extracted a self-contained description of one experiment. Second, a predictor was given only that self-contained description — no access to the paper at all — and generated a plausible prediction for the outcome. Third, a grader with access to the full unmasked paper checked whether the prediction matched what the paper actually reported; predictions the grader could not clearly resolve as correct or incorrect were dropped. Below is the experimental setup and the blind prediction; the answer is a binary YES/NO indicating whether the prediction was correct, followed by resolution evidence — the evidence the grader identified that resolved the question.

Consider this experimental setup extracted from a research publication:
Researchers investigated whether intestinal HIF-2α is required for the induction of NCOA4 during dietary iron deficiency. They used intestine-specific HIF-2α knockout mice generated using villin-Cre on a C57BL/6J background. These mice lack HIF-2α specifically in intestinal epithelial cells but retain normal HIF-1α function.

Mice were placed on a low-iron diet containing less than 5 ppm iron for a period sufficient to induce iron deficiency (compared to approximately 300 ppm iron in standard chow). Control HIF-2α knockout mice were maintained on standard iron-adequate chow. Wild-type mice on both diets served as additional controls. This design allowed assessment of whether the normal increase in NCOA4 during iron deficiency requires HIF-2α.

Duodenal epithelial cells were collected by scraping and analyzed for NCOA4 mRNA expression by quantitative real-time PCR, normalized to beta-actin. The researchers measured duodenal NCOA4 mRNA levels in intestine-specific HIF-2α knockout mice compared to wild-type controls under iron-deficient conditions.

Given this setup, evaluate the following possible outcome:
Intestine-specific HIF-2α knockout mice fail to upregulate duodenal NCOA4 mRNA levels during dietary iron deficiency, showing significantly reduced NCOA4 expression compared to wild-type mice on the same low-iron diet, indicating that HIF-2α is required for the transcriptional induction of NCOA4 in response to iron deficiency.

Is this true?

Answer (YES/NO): YES